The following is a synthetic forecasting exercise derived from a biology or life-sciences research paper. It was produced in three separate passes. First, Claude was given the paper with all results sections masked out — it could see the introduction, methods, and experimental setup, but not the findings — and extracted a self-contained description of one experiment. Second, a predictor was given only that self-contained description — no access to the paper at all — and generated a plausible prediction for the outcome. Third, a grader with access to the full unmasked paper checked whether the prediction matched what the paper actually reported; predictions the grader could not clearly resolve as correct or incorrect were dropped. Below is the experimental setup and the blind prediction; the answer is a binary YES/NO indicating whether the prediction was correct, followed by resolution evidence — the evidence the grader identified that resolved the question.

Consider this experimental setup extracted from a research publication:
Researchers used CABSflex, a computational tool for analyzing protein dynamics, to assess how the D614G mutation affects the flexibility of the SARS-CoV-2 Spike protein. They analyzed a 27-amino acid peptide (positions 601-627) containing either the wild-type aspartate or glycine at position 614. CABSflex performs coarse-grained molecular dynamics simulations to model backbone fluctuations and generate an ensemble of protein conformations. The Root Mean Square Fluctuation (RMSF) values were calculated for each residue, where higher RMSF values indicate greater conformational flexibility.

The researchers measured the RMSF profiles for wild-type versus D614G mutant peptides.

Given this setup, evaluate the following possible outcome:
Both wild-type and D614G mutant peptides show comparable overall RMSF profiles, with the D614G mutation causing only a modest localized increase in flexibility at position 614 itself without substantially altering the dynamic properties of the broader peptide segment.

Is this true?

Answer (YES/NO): NO